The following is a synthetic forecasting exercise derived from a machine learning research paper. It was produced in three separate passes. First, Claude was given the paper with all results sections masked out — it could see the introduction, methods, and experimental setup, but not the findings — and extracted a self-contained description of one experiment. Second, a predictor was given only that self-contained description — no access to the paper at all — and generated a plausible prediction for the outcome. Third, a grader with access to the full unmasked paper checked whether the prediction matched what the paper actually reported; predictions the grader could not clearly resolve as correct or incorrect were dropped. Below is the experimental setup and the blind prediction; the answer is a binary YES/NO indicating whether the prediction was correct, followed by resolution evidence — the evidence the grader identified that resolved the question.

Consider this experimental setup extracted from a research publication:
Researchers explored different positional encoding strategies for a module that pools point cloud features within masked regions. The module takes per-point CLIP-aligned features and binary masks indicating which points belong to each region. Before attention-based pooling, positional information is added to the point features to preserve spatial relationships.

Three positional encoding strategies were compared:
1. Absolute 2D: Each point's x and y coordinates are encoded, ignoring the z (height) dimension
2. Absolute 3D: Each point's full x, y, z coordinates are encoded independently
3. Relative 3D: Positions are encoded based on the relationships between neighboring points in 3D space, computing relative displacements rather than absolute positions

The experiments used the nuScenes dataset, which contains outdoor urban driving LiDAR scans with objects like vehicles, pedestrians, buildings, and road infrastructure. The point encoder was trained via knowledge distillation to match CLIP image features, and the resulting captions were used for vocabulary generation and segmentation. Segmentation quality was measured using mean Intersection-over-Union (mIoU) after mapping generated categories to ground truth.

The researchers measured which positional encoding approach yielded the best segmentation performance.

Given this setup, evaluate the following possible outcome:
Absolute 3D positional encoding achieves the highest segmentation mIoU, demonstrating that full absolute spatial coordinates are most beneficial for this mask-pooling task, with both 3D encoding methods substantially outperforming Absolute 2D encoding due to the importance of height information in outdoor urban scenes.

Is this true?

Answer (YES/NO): NO